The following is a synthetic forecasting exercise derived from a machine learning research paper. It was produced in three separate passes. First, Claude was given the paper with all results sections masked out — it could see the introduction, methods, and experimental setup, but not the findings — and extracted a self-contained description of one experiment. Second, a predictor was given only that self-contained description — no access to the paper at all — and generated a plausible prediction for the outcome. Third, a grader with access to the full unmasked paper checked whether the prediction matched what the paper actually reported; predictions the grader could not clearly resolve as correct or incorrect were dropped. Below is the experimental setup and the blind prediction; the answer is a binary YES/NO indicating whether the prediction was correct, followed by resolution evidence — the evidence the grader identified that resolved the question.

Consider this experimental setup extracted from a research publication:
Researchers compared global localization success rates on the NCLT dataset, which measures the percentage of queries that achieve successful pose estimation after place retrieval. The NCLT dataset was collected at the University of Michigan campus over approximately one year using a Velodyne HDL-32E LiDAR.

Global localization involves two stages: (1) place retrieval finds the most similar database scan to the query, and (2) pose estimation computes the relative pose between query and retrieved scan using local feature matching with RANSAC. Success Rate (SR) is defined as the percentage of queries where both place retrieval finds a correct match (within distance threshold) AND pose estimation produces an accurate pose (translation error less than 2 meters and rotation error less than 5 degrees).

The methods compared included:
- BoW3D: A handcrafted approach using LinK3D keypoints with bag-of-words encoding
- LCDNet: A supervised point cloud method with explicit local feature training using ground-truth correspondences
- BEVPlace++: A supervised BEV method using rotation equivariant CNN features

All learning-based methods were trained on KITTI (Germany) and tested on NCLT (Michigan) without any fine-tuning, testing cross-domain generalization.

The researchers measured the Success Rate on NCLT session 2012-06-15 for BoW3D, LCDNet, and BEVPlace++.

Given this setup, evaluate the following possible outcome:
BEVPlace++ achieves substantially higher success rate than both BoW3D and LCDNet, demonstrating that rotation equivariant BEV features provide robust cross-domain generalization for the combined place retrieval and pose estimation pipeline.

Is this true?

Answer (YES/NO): YES